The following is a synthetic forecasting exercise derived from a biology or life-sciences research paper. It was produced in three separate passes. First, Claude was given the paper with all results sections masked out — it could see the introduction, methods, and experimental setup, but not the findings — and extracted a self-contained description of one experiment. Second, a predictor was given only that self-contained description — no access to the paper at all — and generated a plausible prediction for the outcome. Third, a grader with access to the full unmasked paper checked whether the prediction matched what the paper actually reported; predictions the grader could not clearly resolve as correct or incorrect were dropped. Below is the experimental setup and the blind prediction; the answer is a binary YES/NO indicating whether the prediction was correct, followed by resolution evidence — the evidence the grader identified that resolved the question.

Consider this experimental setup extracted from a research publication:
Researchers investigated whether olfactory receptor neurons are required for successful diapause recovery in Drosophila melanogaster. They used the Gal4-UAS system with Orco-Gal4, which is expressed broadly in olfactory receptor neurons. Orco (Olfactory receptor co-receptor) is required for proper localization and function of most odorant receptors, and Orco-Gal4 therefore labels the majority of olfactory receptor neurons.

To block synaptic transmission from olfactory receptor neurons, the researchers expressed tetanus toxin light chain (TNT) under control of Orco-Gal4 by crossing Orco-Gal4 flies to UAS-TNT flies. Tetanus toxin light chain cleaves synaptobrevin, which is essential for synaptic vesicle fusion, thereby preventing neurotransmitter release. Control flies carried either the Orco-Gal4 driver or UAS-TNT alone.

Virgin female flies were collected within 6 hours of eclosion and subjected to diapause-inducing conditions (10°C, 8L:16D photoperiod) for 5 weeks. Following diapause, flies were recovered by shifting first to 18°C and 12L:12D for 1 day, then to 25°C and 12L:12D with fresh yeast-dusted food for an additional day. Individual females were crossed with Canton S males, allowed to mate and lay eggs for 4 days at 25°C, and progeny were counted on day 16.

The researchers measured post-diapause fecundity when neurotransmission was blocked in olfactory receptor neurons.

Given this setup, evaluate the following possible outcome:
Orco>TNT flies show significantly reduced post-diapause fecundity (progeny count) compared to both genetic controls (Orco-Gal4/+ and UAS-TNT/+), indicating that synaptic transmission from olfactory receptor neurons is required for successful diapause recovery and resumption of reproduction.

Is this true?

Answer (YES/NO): YES